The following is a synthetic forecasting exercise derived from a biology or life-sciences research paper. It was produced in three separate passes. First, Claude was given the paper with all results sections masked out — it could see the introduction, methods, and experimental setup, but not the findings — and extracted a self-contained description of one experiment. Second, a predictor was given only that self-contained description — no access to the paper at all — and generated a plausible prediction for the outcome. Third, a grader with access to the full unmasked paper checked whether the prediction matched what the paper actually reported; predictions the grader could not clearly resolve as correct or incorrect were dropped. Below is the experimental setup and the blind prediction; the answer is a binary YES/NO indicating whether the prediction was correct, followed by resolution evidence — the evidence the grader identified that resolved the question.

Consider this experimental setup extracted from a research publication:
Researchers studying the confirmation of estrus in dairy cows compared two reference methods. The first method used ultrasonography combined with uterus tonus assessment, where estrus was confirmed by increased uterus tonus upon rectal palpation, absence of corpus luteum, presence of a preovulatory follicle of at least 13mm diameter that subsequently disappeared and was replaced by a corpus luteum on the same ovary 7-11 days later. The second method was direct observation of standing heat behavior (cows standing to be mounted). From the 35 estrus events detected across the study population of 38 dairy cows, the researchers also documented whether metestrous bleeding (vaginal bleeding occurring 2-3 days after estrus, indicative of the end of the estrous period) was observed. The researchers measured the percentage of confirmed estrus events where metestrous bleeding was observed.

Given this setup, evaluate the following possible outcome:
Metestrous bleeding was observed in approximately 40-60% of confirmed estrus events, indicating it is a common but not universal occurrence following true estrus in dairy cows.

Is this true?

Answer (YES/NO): NO